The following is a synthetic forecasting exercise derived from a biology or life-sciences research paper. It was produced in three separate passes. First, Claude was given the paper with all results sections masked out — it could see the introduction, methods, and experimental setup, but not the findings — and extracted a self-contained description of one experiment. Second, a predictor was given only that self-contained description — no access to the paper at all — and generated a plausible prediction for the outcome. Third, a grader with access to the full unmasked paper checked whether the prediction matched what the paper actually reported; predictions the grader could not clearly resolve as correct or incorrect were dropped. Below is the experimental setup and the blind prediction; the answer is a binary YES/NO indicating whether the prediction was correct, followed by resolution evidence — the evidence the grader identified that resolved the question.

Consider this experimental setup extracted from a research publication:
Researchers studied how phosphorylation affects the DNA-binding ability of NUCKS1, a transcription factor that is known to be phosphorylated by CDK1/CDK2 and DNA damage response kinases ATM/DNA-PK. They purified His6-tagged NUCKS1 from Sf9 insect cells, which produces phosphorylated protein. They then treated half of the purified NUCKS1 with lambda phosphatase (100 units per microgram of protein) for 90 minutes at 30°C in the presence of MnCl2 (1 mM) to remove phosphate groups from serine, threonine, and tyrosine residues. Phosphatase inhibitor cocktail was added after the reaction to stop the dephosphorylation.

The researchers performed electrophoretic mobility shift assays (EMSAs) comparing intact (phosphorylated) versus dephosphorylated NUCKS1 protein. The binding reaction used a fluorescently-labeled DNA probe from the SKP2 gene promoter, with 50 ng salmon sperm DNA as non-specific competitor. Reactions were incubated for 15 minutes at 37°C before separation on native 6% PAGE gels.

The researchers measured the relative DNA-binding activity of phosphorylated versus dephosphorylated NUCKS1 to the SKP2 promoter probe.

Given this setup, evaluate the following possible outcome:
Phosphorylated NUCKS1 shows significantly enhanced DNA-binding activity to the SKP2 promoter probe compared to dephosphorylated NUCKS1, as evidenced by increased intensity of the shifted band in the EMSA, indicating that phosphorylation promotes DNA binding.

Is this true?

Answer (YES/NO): NO